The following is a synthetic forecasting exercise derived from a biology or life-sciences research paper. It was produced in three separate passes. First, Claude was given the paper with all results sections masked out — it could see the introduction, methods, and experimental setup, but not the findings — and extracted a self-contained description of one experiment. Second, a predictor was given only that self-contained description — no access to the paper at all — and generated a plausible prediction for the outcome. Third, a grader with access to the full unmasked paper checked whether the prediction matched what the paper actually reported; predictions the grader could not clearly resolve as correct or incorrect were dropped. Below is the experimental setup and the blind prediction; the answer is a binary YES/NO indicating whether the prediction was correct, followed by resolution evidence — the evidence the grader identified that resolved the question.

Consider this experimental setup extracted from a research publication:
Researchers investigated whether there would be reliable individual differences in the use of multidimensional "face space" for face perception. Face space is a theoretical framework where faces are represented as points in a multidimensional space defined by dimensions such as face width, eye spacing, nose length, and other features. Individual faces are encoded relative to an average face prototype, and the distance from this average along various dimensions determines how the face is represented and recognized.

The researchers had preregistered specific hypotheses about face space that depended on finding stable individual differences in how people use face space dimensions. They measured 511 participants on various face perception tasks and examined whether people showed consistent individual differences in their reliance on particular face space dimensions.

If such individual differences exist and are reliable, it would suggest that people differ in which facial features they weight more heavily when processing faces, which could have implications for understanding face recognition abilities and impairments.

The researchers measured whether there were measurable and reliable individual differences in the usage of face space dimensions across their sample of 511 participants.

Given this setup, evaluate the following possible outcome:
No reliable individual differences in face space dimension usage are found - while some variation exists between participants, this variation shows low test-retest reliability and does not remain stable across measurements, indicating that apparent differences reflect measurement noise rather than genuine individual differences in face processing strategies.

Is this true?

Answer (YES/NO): YES